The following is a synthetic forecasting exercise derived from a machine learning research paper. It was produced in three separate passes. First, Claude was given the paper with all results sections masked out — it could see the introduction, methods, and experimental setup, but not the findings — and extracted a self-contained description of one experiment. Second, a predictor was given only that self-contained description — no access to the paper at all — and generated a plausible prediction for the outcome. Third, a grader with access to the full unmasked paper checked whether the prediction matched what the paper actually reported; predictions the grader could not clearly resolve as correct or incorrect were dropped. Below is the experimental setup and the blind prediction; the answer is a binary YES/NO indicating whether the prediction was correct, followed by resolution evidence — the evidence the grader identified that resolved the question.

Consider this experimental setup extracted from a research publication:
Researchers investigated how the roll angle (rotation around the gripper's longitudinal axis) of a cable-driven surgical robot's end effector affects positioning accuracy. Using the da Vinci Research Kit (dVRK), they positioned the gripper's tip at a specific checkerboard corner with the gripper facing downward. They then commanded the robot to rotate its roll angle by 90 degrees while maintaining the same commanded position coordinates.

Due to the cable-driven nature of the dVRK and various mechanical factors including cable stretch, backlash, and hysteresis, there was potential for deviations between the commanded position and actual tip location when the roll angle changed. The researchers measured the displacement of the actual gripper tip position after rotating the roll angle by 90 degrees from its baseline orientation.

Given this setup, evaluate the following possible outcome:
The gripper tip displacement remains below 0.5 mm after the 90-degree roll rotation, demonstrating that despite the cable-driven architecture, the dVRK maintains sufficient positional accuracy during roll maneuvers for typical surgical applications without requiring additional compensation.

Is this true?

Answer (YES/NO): NO